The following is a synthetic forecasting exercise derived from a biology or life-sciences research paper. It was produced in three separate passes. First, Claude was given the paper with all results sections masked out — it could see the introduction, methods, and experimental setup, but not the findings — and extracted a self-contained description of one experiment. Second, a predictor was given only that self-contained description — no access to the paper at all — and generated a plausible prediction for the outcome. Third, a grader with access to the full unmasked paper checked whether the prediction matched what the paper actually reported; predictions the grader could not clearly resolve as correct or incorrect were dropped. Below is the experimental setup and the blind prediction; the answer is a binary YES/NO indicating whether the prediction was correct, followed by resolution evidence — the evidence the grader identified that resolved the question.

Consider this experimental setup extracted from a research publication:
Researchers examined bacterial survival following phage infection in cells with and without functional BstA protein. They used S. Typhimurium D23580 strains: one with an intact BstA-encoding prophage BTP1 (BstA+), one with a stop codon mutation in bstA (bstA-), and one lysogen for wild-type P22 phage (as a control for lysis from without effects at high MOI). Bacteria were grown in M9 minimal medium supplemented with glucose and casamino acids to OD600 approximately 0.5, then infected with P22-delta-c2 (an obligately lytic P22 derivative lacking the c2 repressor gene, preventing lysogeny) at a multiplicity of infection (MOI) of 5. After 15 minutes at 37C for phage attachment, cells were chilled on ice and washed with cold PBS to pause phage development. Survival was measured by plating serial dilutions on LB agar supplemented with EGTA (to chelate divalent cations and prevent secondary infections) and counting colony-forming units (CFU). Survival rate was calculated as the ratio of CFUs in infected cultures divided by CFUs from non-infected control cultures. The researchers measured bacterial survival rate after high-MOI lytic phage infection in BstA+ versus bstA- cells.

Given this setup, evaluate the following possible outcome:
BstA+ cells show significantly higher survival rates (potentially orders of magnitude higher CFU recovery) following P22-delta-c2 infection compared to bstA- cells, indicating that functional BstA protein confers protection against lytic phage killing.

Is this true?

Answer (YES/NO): NO